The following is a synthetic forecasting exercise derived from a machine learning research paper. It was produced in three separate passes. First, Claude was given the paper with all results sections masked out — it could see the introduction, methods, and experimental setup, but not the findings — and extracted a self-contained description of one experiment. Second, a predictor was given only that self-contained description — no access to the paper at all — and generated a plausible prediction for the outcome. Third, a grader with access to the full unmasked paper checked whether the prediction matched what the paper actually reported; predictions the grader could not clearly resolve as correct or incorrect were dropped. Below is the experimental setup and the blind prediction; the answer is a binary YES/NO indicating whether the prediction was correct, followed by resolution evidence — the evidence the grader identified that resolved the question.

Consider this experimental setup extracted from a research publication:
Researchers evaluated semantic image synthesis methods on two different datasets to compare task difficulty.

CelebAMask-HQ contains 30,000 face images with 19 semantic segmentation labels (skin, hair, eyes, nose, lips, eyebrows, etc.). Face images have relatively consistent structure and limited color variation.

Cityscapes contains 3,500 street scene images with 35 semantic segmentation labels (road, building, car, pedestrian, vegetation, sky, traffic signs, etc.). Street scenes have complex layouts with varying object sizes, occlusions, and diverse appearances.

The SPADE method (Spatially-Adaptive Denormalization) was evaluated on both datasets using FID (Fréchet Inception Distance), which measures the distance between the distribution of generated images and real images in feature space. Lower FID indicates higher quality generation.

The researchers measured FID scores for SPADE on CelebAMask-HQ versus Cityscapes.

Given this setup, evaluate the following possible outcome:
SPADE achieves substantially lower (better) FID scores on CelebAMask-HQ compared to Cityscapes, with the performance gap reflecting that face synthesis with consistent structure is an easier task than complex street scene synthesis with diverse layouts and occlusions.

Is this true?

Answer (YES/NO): YES